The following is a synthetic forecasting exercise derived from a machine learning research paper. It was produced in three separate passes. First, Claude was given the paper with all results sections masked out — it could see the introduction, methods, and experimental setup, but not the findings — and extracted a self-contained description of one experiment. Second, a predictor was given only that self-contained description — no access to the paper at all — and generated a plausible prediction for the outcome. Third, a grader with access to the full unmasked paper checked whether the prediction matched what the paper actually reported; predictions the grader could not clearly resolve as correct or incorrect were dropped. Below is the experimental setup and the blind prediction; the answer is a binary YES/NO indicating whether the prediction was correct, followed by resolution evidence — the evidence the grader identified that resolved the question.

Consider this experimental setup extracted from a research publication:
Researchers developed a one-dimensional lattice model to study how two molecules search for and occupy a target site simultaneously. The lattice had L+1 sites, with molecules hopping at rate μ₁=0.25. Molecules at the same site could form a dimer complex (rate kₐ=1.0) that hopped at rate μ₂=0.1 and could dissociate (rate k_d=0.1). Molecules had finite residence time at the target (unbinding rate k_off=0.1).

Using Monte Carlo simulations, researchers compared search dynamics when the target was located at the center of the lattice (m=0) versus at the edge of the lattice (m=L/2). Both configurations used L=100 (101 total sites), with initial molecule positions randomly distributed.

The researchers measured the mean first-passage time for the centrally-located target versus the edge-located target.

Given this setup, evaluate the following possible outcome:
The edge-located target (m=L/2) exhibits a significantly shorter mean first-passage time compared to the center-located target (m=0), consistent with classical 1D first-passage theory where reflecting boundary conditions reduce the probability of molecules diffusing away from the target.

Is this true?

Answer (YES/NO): NO